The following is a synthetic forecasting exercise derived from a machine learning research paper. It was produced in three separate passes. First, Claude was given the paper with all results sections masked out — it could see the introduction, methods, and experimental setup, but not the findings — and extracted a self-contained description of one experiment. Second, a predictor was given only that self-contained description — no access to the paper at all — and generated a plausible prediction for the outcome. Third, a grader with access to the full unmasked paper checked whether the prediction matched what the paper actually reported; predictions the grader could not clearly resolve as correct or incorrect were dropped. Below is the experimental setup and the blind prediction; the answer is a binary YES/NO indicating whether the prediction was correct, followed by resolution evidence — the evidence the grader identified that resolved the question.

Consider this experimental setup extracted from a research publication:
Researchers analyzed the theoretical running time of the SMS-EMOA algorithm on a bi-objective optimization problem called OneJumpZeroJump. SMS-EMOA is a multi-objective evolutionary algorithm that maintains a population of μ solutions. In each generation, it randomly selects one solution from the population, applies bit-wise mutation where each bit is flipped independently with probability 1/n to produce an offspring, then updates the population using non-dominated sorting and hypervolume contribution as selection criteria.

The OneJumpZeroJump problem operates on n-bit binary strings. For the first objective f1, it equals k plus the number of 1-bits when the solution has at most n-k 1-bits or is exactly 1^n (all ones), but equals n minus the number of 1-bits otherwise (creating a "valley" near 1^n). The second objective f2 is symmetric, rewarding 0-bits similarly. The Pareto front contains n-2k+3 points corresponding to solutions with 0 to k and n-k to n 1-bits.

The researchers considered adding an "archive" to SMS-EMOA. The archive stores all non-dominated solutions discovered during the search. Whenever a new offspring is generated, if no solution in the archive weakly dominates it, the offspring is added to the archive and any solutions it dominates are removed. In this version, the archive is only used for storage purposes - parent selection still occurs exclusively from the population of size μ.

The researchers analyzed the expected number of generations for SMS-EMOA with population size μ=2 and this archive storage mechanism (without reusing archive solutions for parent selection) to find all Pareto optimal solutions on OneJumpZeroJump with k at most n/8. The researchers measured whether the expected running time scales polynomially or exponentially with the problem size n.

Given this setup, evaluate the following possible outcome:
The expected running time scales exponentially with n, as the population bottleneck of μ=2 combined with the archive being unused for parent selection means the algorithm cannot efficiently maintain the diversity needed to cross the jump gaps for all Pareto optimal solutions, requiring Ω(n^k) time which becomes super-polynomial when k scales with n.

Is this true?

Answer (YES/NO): NO